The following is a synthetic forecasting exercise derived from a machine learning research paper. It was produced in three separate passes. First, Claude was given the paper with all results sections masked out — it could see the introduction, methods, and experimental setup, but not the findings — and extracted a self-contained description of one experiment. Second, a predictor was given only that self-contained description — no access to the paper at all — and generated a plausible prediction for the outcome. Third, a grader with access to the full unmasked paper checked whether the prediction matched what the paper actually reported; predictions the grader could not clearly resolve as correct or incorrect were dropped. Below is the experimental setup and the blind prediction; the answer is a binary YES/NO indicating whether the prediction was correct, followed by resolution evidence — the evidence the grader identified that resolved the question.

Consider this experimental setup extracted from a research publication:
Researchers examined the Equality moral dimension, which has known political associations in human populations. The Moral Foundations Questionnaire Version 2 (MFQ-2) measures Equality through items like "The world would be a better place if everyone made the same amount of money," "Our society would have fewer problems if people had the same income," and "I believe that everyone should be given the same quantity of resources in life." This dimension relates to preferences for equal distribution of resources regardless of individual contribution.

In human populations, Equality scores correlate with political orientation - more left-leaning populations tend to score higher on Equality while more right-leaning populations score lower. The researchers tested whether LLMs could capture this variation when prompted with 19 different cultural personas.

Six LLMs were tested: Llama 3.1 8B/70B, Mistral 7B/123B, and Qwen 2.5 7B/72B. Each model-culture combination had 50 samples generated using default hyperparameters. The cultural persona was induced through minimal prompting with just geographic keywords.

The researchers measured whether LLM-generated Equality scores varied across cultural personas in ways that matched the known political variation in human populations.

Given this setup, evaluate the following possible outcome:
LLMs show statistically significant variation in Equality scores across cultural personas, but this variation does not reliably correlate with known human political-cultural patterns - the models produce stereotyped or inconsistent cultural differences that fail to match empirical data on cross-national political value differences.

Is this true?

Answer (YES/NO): NO